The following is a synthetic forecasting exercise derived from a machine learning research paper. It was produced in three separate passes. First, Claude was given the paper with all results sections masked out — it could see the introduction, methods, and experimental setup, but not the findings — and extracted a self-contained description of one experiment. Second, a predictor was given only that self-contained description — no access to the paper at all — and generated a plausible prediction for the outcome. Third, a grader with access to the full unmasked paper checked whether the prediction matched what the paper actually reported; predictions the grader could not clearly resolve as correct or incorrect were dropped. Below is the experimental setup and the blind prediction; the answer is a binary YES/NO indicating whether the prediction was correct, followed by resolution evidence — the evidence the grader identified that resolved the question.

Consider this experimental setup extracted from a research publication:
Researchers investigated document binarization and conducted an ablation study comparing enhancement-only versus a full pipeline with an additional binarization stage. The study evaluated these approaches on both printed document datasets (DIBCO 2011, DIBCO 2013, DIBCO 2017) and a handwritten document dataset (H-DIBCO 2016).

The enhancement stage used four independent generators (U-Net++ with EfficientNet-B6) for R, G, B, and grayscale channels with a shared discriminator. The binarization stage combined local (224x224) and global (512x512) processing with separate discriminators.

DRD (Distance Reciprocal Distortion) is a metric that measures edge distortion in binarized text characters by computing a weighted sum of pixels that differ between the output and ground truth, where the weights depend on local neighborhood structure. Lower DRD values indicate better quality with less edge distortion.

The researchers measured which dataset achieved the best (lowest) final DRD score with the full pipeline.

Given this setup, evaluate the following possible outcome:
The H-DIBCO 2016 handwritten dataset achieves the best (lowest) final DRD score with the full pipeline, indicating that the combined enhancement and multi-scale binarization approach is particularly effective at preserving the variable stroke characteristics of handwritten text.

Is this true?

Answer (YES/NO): NO